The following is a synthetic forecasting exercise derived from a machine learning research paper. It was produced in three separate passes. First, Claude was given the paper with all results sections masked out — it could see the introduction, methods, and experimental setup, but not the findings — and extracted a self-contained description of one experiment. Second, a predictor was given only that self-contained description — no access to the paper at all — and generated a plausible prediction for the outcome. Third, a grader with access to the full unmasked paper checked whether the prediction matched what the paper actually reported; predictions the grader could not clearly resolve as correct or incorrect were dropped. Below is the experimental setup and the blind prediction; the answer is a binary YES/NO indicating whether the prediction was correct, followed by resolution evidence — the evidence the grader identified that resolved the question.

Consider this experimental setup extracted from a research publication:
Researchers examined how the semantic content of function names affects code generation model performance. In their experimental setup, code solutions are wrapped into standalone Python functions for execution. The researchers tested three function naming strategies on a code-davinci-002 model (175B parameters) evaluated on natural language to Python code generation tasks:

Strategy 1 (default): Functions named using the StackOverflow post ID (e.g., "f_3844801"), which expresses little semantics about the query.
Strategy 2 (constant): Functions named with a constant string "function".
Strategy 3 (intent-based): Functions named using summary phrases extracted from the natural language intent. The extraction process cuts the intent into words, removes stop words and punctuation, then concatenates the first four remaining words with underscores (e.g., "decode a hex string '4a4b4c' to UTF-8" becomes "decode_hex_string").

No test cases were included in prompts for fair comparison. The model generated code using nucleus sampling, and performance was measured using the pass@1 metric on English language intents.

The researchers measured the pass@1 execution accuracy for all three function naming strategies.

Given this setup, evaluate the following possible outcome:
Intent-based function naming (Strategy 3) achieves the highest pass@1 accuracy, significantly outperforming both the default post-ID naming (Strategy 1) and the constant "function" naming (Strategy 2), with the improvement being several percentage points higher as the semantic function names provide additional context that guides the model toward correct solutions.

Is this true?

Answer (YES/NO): NO